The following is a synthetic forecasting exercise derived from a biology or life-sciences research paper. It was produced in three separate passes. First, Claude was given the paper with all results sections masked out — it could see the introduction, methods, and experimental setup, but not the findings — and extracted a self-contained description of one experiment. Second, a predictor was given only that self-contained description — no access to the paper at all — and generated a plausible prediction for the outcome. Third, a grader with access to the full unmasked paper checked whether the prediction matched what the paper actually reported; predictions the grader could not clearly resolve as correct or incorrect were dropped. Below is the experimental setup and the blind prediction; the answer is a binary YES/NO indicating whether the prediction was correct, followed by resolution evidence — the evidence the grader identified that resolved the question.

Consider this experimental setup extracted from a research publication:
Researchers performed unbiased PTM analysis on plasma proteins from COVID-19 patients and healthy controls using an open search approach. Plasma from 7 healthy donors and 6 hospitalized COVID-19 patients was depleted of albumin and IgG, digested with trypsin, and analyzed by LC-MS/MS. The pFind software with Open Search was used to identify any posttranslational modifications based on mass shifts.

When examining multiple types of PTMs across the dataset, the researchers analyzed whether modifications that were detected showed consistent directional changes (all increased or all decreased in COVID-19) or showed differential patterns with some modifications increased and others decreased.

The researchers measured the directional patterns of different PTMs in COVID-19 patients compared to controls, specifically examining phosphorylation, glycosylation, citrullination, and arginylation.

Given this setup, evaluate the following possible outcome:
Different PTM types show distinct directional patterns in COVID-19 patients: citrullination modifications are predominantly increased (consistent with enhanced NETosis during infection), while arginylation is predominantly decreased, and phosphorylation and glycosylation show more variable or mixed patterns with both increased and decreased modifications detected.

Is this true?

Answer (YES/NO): NO